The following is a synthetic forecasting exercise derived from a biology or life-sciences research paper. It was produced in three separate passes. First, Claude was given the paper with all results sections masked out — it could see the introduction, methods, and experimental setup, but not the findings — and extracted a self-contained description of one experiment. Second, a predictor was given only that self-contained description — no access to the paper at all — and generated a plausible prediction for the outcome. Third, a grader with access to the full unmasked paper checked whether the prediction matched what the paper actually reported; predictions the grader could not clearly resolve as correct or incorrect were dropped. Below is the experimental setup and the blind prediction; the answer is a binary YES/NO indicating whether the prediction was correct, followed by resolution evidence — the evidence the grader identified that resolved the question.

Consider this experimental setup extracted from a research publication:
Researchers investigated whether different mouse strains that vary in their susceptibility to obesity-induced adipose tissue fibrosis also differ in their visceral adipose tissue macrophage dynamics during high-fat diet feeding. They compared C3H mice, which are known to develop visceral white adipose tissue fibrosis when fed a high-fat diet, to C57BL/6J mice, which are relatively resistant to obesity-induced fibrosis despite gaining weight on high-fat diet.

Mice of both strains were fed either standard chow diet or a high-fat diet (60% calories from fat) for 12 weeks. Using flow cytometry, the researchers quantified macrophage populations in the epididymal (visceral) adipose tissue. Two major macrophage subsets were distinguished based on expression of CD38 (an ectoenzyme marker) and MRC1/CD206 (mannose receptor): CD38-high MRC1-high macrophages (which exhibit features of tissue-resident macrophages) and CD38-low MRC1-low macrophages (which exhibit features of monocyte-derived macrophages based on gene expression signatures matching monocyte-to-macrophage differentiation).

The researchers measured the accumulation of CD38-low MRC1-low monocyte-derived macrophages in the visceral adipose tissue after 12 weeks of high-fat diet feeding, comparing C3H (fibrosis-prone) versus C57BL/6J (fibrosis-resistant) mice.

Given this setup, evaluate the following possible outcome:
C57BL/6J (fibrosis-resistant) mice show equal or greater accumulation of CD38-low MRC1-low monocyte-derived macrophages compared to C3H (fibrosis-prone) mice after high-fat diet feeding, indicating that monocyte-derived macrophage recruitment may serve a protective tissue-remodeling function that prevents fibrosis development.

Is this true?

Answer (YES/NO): NO